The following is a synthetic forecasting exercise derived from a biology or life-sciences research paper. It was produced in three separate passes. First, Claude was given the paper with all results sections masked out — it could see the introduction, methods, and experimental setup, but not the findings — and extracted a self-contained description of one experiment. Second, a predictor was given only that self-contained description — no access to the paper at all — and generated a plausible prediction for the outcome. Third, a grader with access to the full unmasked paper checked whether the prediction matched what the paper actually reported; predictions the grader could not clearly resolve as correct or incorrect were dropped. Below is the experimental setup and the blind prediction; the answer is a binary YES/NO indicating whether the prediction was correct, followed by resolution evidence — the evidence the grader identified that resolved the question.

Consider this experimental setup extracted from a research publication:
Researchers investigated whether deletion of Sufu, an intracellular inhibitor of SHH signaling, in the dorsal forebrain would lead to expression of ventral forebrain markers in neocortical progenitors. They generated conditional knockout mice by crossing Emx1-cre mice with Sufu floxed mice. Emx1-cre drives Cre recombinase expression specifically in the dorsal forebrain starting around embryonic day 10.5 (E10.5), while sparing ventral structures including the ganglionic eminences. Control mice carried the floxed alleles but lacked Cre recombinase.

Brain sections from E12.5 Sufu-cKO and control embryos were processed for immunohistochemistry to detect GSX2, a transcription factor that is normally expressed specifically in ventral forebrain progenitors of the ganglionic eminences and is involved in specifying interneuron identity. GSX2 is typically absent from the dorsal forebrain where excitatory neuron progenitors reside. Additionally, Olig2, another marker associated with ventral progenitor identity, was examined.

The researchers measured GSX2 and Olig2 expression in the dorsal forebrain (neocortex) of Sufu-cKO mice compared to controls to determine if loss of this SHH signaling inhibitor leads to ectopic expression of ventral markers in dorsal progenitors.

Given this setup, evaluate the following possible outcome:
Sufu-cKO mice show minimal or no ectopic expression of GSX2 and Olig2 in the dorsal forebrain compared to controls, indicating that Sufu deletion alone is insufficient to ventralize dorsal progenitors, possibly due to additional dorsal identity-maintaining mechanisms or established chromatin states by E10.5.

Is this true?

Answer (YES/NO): NO